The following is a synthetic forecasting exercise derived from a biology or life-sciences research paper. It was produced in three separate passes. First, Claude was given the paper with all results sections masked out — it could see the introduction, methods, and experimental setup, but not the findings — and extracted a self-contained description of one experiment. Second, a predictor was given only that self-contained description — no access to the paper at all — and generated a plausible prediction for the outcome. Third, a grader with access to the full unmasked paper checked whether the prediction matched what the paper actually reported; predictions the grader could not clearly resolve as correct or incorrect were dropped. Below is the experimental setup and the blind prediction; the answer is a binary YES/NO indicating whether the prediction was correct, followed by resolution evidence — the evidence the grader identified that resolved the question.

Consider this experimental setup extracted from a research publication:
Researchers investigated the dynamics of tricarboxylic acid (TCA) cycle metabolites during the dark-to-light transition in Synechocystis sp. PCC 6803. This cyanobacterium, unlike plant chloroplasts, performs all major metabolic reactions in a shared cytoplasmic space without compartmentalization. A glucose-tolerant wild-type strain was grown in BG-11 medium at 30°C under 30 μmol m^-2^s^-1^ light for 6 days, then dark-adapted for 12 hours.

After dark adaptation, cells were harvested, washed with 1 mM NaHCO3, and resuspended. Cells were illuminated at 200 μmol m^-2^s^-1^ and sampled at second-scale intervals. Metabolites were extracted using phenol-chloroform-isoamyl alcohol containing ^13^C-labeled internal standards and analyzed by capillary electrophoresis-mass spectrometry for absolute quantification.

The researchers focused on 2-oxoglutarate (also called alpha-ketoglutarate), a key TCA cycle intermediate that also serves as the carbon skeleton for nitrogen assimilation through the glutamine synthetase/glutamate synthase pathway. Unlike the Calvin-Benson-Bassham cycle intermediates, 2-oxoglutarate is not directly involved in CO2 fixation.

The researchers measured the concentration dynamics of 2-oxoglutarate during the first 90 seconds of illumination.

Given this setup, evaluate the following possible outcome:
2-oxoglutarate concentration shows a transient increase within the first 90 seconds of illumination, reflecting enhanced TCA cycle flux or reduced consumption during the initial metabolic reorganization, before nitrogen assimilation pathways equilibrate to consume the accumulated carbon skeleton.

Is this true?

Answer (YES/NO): NO